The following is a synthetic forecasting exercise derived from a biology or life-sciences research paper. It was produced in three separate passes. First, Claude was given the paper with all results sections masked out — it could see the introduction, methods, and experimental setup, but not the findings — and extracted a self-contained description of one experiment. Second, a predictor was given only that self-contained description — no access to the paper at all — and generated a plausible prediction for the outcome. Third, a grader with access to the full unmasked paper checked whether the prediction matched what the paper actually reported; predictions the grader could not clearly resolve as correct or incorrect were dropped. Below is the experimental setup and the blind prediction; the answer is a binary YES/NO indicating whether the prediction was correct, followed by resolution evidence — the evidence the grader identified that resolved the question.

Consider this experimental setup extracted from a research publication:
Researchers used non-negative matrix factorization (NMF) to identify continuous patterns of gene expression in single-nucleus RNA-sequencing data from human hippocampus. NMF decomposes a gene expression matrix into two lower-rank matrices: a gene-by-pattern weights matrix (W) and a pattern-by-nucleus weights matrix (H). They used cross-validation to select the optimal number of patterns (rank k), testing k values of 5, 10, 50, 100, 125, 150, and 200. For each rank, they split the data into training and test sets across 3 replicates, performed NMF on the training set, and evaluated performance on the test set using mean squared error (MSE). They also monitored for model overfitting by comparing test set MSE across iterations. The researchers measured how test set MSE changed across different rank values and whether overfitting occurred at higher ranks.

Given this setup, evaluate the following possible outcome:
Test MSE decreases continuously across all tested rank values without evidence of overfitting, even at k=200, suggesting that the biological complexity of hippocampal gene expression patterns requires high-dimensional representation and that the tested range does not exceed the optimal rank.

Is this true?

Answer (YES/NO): NO